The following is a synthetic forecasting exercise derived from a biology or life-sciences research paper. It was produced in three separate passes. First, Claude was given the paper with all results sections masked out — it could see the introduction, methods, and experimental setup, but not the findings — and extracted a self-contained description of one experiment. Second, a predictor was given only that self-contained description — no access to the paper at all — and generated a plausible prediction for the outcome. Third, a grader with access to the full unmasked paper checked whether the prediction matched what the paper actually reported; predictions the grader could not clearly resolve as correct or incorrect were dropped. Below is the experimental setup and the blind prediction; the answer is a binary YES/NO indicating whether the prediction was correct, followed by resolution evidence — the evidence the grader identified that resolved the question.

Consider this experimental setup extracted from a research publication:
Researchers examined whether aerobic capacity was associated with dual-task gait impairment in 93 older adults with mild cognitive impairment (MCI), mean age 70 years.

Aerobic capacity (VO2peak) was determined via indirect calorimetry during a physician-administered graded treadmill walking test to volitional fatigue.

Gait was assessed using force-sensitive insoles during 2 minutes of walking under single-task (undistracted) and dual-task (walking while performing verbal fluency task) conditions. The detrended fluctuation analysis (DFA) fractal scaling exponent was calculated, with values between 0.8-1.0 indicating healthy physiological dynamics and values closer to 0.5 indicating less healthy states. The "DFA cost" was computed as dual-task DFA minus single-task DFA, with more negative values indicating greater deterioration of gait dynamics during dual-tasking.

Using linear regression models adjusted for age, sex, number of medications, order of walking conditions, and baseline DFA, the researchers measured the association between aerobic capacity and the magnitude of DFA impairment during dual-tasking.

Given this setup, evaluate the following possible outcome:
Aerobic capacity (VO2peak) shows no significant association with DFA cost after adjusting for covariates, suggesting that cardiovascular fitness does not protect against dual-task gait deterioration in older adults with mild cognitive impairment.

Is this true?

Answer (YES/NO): NO